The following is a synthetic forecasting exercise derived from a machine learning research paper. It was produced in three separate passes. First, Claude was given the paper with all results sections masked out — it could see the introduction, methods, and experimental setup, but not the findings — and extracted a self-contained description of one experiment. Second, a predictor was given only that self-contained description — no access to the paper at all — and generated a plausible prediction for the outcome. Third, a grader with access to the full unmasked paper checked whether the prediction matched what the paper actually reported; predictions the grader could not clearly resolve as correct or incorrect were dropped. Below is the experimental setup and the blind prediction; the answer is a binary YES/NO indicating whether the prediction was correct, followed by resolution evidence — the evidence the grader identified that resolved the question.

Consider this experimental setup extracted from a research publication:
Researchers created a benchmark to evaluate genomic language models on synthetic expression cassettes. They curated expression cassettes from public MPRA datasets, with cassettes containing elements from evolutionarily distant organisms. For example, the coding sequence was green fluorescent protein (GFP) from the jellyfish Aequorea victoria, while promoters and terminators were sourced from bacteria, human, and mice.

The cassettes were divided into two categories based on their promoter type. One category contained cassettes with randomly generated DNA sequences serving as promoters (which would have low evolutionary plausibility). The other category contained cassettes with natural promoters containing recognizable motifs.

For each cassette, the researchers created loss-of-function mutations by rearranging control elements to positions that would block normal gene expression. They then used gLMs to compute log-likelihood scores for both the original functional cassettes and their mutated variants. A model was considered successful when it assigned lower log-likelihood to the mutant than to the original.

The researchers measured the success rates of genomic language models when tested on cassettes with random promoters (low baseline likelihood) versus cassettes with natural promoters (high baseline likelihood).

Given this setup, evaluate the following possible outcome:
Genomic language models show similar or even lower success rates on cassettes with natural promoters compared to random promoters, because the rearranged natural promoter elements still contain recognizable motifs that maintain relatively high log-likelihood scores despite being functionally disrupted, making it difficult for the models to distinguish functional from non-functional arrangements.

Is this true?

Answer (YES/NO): NO